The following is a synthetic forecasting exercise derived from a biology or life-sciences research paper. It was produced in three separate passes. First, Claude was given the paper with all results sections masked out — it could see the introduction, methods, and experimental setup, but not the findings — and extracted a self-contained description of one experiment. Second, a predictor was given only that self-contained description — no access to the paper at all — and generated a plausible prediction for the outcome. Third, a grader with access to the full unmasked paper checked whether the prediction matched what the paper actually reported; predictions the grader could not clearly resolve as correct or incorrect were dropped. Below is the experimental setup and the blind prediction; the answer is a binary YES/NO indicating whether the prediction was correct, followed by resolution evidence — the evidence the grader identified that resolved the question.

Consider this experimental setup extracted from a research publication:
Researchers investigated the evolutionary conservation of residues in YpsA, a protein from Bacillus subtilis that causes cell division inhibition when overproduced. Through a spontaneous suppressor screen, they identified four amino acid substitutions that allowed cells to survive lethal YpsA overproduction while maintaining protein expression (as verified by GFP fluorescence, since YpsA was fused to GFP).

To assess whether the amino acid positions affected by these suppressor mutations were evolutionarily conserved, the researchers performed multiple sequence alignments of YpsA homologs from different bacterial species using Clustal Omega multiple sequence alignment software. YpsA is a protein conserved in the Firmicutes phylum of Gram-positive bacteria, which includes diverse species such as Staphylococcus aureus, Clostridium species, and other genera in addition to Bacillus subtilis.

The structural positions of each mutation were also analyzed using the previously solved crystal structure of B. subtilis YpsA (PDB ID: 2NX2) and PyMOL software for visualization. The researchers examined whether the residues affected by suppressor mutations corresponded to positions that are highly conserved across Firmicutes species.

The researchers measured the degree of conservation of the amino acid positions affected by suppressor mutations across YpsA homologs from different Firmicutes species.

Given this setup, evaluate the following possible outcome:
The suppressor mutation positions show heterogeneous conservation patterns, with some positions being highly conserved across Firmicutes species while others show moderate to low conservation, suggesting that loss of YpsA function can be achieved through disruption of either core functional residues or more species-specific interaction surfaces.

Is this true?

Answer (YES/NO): YES